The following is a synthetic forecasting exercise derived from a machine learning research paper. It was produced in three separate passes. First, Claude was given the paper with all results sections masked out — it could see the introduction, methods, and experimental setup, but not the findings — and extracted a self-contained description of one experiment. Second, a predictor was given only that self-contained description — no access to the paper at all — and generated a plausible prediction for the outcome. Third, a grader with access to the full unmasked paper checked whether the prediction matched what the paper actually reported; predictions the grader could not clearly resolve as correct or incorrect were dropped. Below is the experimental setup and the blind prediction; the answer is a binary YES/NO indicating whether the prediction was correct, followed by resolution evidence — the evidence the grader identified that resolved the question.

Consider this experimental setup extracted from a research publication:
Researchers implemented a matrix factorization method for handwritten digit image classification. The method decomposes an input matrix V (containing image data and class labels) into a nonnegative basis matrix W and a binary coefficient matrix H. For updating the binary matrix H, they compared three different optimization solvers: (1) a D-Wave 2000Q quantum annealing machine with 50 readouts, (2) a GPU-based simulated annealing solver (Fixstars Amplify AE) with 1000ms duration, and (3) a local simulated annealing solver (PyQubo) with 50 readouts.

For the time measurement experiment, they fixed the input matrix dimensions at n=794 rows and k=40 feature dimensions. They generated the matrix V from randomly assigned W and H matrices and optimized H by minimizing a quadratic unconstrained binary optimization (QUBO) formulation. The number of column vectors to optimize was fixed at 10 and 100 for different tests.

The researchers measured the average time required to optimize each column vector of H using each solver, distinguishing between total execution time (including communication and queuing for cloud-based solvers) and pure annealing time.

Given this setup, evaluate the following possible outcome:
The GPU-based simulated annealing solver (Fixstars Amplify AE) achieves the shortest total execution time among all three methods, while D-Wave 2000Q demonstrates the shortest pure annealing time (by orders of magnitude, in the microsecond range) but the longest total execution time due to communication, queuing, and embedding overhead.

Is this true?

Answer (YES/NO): NO